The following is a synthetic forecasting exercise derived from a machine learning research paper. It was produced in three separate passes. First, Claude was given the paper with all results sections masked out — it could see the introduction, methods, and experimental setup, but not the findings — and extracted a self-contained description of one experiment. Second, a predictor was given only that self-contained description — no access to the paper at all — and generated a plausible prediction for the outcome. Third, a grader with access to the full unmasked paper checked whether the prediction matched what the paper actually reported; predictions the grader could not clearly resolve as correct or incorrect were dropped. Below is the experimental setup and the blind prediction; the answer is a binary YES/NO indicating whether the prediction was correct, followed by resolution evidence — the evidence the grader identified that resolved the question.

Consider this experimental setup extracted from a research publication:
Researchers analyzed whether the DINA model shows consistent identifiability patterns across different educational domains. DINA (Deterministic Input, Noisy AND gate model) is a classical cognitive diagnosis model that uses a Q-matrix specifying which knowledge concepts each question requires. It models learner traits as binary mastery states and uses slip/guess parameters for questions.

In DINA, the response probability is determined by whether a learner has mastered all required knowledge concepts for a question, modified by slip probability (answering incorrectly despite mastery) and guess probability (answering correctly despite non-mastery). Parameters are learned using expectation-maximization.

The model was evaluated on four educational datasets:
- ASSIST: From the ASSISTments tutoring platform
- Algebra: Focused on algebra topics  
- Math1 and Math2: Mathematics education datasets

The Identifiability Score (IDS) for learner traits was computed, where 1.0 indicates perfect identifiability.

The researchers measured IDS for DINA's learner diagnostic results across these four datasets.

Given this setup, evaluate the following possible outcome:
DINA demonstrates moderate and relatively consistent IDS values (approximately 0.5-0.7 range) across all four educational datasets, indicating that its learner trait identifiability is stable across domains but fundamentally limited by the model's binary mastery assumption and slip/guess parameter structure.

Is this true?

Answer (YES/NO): NO